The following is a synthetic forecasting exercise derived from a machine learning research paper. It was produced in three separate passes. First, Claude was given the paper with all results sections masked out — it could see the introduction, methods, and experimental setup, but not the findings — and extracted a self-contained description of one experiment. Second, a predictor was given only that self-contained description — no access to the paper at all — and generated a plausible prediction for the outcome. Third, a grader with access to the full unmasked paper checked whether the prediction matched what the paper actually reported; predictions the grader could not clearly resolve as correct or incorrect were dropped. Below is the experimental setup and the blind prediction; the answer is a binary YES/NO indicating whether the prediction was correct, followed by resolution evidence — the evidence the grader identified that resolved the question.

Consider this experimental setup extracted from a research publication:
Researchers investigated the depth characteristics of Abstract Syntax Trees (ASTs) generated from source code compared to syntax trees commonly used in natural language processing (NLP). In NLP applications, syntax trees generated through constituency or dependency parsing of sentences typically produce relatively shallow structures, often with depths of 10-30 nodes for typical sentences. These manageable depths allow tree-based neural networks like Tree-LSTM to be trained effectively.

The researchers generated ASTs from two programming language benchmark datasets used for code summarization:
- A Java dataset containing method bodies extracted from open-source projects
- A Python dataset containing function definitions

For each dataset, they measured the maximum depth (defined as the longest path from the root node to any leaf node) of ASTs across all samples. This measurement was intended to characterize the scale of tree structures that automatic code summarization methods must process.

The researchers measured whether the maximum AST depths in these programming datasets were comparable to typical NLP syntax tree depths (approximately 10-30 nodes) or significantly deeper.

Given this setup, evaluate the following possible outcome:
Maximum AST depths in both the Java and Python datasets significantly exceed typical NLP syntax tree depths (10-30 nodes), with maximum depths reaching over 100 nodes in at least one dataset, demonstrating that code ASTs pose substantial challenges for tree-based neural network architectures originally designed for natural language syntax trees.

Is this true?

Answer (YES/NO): YES